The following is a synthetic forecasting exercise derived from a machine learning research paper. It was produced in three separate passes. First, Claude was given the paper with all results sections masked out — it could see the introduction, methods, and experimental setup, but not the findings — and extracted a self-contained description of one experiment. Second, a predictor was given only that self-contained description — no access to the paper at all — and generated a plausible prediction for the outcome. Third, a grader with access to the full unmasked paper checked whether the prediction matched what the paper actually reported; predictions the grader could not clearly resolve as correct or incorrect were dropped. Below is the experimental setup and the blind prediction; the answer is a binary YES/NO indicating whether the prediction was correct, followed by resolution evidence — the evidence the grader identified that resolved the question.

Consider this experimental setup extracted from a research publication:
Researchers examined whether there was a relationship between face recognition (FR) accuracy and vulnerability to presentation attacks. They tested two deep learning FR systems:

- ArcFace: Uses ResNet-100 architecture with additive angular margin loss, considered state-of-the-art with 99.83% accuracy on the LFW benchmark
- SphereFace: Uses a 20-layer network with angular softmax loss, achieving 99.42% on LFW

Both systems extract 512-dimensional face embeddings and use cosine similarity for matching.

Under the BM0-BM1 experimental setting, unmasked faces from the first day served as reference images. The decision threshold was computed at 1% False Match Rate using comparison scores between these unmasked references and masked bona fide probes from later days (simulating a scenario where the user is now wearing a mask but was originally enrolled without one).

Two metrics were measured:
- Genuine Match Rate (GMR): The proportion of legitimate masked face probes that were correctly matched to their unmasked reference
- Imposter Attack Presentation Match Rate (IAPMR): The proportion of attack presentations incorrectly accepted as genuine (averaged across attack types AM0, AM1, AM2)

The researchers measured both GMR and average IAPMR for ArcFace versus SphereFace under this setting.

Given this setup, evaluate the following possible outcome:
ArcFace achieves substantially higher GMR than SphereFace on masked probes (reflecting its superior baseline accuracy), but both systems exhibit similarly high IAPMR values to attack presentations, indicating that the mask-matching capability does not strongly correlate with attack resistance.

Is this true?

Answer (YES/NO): NO